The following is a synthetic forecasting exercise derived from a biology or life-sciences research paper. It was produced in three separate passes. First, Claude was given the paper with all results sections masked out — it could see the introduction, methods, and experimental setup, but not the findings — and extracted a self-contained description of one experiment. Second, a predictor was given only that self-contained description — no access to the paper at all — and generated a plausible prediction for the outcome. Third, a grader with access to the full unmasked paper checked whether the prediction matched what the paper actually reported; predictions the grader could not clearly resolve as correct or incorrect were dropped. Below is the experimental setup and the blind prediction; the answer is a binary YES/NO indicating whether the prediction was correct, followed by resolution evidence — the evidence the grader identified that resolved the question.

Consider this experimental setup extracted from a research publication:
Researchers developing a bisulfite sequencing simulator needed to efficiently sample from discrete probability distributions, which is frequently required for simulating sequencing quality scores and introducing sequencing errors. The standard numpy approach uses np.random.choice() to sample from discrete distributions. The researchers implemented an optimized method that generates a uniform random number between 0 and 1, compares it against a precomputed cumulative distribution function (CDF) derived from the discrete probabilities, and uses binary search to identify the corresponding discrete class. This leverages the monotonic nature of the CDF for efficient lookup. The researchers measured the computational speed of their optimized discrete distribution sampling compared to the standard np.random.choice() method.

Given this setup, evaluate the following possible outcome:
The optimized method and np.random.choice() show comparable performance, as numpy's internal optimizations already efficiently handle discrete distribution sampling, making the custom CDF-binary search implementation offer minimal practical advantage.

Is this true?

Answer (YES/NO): NO